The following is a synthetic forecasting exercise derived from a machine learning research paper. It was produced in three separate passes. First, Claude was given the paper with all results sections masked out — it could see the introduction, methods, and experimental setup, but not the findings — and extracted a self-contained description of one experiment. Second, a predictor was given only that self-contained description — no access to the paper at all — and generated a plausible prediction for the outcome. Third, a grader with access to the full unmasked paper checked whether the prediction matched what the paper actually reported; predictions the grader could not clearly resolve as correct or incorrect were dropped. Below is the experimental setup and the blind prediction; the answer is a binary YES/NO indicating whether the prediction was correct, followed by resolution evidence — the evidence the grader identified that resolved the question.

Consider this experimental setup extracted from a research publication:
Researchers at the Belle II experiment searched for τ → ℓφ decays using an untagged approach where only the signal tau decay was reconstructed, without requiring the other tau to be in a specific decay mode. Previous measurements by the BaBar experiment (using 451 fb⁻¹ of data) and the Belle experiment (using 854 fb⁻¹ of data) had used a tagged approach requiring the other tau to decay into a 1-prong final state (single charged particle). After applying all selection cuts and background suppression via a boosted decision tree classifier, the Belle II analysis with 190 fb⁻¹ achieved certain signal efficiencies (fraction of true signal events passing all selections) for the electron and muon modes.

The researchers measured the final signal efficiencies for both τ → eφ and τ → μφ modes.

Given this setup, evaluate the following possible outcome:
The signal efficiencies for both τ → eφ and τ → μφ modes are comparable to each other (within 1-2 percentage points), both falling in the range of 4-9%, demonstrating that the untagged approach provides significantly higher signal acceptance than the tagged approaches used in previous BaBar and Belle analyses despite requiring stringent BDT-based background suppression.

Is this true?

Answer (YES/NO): YES